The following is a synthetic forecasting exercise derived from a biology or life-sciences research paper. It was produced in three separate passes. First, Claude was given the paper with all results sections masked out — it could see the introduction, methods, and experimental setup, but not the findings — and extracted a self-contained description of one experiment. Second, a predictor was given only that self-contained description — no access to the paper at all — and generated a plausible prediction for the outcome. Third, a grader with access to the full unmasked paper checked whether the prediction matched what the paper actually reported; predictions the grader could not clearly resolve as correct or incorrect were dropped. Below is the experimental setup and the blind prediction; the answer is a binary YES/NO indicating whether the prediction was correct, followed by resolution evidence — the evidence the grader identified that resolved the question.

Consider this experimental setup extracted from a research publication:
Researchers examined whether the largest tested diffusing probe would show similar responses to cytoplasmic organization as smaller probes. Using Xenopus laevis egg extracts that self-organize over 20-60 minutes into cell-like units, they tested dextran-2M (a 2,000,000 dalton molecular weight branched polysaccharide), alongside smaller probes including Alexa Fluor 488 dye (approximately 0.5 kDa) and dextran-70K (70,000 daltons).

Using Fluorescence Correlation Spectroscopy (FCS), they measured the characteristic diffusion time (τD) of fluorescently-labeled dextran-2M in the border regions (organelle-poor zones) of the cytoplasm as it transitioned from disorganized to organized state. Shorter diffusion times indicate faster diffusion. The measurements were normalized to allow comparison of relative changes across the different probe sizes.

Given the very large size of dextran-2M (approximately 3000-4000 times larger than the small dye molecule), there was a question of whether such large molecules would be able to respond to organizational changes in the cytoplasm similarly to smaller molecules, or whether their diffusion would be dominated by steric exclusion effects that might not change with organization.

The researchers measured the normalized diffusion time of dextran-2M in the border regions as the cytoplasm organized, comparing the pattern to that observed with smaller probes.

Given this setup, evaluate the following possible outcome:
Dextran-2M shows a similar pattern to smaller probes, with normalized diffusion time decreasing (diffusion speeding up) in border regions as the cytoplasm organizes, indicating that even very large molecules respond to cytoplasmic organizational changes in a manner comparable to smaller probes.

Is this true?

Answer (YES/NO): NO